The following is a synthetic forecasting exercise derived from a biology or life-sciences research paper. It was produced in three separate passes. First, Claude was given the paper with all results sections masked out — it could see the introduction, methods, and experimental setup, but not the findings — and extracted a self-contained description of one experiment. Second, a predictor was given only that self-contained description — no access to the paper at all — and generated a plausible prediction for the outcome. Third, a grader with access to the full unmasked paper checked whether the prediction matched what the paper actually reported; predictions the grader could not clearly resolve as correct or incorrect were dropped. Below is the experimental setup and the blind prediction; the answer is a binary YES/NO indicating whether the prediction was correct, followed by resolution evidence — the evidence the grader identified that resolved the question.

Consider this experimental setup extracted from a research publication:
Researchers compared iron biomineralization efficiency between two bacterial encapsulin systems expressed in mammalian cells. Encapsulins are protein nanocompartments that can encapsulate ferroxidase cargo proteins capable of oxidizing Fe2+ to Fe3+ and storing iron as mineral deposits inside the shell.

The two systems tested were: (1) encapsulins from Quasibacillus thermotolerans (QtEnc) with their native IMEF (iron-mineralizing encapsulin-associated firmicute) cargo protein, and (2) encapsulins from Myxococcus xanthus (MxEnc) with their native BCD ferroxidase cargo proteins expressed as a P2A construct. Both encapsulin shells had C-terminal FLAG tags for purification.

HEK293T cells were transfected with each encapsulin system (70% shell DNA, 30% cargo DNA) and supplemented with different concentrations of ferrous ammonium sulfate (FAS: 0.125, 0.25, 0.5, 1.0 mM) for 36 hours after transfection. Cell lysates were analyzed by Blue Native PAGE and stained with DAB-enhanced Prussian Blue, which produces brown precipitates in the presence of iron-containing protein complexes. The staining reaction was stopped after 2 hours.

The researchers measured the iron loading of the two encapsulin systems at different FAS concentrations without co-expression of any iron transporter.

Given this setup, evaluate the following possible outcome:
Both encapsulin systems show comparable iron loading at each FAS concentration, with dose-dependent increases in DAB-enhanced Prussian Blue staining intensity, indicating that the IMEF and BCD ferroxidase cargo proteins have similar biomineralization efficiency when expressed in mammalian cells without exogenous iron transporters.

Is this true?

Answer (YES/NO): NO